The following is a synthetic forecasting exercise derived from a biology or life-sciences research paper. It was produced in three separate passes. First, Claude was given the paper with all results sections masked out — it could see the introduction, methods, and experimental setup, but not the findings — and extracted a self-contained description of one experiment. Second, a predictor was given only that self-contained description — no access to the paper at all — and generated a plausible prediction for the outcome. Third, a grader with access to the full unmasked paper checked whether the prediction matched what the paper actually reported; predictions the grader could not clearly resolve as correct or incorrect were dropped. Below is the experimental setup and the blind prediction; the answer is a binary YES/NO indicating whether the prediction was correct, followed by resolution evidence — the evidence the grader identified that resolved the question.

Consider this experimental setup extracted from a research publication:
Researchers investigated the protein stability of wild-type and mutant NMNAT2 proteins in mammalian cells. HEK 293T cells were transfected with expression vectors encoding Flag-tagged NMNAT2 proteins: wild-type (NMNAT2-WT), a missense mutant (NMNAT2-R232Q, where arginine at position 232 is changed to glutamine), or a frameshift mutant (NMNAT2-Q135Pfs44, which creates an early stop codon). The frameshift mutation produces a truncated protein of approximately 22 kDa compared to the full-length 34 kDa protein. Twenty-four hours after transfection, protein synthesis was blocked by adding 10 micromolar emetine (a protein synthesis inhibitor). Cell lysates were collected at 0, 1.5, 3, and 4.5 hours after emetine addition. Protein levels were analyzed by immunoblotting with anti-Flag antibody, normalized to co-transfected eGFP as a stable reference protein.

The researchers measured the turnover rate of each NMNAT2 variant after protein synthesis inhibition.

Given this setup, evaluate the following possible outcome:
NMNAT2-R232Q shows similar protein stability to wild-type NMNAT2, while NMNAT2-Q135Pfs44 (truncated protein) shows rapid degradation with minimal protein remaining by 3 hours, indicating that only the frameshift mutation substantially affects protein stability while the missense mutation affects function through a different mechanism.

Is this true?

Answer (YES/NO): NO